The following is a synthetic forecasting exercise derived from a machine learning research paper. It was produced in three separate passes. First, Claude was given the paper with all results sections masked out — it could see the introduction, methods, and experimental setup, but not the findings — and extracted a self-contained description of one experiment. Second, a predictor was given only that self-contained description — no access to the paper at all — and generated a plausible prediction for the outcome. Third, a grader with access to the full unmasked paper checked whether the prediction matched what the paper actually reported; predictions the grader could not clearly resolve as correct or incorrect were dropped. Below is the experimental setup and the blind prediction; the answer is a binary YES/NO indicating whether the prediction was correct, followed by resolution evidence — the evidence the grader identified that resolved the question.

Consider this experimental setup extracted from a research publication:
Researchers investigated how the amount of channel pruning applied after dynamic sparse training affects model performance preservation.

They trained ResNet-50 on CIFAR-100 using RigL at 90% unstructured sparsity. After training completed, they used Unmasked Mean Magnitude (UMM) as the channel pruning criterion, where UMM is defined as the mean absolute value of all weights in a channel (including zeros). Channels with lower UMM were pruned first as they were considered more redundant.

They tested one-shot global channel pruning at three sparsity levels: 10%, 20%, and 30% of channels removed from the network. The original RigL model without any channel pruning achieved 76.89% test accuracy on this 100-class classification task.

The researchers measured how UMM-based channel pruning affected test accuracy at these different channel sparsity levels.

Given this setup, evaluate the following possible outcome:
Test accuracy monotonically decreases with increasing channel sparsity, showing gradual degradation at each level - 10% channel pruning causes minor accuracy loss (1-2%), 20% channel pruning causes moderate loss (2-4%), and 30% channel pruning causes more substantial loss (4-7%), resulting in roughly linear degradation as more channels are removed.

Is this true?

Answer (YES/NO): NO